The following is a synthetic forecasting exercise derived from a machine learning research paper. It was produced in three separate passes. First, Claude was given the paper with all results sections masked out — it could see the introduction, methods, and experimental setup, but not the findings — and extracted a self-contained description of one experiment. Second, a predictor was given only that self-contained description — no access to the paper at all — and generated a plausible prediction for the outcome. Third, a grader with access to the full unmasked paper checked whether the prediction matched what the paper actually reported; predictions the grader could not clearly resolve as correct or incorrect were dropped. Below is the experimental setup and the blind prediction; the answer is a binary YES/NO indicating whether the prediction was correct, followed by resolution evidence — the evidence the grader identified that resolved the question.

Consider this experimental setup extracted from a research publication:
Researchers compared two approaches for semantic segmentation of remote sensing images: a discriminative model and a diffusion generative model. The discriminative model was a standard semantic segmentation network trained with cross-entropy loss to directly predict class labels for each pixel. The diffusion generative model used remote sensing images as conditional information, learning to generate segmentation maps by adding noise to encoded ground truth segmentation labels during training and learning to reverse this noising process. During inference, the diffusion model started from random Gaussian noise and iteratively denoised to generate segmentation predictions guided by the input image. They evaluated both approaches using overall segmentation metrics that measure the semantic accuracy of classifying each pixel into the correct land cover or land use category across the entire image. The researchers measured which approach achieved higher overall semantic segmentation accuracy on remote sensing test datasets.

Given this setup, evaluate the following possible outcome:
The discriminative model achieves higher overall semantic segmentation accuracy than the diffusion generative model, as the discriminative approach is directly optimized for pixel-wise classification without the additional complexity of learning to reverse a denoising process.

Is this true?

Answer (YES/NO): YES